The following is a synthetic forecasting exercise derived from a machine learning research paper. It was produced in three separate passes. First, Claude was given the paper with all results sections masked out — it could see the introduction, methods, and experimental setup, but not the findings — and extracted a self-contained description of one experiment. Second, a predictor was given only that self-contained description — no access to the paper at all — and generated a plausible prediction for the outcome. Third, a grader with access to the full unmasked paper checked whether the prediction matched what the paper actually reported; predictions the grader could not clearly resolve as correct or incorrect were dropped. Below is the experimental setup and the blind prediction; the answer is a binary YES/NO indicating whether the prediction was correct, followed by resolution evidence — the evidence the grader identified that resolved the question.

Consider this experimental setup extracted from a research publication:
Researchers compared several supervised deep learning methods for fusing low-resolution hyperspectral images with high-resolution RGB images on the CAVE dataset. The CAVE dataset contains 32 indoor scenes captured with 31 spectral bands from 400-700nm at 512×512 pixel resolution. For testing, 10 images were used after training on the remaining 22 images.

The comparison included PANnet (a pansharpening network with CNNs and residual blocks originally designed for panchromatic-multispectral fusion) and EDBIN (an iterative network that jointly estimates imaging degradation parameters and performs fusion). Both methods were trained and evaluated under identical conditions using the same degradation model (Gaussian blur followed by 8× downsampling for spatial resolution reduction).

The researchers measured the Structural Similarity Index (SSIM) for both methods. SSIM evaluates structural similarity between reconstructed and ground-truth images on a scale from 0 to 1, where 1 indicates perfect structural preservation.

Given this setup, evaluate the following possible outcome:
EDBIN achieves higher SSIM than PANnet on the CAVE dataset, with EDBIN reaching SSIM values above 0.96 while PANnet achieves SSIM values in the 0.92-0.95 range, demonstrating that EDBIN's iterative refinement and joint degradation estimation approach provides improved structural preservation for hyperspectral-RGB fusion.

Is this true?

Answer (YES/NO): NO